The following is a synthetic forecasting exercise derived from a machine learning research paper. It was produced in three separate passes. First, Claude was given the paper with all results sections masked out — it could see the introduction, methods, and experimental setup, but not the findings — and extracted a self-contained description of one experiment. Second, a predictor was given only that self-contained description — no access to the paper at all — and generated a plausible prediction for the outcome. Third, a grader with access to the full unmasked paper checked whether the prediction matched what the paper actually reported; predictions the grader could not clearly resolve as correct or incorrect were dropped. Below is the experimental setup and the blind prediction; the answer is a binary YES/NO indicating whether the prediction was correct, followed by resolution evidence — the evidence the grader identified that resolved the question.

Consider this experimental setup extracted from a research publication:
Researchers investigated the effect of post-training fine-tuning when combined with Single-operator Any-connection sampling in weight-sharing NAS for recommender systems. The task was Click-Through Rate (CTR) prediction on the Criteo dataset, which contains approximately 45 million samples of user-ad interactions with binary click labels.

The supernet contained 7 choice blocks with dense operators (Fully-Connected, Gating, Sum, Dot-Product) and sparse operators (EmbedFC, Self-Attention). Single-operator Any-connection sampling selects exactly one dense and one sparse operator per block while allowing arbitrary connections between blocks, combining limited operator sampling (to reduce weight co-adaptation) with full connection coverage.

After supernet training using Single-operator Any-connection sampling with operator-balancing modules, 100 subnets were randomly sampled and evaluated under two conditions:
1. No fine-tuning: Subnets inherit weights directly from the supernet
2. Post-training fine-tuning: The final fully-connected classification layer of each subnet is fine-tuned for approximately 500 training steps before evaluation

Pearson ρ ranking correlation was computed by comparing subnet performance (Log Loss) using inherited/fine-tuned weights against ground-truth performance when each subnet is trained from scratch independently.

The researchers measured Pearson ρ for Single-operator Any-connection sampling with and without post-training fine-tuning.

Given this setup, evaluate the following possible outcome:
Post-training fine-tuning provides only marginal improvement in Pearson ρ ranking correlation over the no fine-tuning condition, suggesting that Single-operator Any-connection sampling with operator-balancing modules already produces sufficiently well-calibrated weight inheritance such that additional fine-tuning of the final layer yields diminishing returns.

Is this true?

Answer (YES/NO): NO